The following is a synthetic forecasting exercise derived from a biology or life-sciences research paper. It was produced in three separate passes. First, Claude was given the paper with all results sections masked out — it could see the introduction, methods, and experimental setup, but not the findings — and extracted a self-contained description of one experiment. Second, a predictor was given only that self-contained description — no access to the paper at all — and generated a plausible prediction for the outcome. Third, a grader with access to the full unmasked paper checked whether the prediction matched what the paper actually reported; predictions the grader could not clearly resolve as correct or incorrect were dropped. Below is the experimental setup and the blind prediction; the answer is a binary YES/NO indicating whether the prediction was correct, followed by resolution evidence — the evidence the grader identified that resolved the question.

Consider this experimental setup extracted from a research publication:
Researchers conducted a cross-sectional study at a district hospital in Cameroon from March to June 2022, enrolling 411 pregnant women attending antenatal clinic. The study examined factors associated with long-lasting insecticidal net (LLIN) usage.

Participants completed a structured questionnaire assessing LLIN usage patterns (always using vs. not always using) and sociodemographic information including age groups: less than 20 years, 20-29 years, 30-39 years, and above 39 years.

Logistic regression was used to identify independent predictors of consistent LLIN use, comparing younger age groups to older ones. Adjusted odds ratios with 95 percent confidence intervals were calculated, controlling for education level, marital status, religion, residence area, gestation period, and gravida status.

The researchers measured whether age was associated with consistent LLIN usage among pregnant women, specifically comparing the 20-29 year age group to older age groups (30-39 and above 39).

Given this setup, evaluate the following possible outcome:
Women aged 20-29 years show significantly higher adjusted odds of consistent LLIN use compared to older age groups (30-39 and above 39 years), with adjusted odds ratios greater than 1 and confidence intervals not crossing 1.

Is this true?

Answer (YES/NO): YES